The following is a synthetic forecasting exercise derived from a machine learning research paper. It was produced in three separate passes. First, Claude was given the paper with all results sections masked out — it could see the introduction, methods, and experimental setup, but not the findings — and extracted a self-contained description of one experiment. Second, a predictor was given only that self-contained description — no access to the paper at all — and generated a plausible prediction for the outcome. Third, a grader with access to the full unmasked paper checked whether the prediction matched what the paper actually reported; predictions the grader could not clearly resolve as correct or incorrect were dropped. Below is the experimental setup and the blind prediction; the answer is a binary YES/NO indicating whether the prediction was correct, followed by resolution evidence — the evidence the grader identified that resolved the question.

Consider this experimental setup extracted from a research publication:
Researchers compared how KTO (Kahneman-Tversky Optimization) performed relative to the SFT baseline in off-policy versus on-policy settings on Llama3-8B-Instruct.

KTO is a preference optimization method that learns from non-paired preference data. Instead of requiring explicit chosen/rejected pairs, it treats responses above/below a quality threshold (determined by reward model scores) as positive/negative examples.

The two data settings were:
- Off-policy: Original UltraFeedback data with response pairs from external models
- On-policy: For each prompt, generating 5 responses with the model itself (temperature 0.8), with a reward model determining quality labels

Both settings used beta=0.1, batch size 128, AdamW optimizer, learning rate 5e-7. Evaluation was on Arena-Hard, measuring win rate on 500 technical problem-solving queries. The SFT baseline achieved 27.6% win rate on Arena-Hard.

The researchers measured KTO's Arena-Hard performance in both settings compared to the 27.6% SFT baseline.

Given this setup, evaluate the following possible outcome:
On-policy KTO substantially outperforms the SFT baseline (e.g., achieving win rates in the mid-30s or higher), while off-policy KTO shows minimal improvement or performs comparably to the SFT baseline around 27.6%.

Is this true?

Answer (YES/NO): NO